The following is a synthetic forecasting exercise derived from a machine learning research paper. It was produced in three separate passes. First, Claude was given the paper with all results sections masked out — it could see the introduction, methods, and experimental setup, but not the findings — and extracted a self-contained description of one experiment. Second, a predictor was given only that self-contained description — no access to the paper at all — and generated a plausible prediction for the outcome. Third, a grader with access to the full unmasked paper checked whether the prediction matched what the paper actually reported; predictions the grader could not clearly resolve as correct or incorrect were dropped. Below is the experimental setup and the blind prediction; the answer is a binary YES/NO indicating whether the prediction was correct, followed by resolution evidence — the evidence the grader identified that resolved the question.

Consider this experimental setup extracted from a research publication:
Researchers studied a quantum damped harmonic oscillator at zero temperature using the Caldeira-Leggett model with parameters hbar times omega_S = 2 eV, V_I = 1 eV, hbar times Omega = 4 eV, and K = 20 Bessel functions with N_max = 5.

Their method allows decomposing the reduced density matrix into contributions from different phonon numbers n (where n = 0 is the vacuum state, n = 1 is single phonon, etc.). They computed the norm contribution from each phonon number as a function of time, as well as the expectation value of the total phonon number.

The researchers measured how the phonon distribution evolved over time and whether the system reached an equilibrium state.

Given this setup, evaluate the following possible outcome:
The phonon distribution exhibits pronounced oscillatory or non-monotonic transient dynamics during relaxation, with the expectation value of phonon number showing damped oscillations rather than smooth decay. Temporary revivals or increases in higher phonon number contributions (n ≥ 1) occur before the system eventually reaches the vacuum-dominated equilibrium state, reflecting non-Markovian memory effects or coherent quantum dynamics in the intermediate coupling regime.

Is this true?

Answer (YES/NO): NO